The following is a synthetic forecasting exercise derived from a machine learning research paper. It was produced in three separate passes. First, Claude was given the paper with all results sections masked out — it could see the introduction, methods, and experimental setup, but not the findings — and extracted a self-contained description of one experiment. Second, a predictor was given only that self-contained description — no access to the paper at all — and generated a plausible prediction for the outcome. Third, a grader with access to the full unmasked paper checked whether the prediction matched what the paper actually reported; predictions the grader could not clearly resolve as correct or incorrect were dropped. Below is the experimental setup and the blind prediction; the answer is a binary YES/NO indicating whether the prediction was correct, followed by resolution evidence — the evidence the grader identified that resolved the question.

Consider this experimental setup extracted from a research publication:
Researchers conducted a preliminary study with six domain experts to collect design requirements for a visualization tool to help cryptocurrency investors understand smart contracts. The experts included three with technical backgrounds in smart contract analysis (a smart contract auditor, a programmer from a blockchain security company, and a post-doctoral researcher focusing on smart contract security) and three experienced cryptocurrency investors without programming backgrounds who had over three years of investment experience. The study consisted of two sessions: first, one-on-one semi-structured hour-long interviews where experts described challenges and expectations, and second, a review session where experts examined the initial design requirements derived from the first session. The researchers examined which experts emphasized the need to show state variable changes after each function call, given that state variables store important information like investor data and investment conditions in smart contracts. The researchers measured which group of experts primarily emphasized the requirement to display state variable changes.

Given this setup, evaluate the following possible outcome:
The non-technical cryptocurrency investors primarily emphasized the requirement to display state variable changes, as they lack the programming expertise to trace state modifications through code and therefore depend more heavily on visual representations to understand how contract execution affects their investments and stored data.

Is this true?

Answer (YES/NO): NO